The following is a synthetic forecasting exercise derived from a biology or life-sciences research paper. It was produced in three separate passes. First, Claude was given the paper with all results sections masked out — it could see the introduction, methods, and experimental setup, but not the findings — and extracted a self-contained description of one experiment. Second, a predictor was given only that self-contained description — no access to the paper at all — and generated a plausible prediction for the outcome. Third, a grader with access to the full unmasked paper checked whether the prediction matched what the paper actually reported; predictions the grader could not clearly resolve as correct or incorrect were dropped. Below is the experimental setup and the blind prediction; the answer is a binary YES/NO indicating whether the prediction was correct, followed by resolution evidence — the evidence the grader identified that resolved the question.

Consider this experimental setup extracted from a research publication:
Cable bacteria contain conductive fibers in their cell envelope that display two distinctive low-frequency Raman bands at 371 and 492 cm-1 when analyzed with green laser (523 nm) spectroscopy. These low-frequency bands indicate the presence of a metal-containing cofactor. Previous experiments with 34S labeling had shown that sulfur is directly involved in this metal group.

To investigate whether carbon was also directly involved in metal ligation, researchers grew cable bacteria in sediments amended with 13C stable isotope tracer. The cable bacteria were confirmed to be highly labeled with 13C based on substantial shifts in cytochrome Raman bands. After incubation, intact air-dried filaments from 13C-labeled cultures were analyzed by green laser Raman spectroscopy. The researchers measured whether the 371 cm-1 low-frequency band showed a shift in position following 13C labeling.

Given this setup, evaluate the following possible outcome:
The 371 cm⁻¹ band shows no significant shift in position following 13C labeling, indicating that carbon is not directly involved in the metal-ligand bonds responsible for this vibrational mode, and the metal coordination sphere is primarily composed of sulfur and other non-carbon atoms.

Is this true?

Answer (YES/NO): YES